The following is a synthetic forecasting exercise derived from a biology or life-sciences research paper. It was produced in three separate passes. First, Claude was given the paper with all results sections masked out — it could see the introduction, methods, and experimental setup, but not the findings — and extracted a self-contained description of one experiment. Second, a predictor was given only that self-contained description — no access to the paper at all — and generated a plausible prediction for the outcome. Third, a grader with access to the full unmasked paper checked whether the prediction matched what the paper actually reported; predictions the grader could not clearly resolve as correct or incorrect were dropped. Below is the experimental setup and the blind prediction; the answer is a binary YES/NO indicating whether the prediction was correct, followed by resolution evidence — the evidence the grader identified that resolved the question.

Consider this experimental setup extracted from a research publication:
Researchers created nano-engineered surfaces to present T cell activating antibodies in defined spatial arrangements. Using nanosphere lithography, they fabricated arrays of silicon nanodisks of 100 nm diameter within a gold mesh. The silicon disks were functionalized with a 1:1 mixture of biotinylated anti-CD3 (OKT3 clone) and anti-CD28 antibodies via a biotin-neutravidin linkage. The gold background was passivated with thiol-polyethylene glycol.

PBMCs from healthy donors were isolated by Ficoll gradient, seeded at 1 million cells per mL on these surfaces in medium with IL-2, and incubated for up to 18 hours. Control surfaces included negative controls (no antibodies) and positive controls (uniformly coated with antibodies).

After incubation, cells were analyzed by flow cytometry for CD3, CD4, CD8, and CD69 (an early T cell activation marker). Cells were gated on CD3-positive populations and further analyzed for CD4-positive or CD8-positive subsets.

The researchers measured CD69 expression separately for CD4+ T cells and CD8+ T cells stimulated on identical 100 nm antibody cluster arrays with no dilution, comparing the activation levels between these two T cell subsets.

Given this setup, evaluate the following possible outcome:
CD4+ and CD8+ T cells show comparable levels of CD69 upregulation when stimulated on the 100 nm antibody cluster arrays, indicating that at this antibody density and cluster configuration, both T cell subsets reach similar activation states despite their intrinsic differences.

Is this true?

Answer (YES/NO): YES